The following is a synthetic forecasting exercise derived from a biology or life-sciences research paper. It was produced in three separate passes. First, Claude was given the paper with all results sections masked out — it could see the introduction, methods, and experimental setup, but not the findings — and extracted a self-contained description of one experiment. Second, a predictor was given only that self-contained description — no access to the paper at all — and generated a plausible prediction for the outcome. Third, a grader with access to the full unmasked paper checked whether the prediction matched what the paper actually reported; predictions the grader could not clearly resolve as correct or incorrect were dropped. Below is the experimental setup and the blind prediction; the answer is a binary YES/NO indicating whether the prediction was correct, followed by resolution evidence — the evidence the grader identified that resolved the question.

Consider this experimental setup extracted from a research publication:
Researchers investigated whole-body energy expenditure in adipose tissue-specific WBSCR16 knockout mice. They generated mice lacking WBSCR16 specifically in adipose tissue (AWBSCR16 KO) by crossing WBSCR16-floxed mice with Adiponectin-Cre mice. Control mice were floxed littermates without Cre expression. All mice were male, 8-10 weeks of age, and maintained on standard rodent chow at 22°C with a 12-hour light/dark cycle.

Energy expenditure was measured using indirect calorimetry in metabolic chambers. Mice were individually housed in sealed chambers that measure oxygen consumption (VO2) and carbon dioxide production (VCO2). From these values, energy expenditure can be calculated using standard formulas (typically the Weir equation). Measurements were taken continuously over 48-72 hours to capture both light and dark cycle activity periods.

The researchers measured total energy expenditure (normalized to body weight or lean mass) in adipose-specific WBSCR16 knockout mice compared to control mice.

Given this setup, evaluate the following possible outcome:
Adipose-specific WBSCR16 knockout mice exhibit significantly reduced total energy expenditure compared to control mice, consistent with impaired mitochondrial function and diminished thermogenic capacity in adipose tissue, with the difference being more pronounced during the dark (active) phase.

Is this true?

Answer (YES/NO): NO